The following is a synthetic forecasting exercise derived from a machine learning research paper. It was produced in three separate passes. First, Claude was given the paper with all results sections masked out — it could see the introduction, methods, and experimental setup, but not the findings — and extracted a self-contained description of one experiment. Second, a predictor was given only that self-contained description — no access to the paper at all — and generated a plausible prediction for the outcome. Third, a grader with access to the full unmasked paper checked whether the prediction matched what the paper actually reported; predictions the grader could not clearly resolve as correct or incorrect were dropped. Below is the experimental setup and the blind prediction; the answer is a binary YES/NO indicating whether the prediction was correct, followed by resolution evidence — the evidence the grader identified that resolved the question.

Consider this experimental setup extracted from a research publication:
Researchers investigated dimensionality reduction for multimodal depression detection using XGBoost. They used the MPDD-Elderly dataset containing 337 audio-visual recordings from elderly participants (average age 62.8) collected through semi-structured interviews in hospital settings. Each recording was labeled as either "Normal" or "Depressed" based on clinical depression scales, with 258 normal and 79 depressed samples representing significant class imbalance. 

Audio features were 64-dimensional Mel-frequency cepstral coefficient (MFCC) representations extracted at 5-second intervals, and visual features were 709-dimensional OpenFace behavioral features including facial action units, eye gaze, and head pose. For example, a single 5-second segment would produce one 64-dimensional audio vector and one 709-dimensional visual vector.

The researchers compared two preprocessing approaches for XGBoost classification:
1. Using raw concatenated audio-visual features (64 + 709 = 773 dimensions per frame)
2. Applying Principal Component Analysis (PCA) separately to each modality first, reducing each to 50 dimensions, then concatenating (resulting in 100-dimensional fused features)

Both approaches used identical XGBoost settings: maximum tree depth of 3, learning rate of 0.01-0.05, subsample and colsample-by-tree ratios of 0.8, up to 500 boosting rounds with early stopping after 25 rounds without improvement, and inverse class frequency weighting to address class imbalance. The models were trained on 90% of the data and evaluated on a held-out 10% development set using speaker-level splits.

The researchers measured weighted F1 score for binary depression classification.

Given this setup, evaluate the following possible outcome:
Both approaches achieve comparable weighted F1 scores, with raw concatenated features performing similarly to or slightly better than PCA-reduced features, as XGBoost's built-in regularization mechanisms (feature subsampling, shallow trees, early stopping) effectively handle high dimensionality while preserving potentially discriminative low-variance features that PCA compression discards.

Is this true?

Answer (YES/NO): NO